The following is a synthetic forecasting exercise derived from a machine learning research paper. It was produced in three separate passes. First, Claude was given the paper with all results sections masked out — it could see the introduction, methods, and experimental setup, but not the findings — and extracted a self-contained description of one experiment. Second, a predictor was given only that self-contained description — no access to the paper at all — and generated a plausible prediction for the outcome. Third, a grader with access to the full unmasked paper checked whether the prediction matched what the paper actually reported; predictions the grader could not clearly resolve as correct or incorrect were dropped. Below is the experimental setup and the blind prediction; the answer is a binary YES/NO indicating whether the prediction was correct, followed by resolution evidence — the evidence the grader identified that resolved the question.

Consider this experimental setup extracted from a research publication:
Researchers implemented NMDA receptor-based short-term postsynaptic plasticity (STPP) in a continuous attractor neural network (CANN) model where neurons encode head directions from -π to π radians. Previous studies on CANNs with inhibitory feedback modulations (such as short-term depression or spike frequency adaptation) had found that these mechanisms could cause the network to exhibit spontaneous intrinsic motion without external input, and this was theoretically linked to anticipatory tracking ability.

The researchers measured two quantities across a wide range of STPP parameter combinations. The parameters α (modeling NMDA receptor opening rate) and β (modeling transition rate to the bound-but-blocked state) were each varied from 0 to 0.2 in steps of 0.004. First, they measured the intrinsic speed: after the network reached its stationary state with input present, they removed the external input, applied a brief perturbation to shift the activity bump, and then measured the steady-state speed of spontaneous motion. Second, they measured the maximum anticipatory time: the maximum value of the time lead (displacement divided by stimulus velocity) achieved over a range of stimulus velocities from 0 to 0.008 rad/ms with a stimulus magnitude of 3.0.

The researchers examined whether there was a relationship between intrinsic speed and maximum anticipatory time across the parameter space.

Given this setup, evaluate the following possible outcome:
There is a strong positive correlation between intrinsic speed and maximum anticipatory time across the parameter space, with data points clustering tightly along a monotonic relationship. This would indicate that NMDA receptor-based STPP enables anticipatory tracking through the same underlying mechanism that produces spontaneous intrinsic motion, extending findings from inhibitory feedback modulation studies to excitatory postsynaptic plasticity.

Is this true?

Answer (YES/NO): NO